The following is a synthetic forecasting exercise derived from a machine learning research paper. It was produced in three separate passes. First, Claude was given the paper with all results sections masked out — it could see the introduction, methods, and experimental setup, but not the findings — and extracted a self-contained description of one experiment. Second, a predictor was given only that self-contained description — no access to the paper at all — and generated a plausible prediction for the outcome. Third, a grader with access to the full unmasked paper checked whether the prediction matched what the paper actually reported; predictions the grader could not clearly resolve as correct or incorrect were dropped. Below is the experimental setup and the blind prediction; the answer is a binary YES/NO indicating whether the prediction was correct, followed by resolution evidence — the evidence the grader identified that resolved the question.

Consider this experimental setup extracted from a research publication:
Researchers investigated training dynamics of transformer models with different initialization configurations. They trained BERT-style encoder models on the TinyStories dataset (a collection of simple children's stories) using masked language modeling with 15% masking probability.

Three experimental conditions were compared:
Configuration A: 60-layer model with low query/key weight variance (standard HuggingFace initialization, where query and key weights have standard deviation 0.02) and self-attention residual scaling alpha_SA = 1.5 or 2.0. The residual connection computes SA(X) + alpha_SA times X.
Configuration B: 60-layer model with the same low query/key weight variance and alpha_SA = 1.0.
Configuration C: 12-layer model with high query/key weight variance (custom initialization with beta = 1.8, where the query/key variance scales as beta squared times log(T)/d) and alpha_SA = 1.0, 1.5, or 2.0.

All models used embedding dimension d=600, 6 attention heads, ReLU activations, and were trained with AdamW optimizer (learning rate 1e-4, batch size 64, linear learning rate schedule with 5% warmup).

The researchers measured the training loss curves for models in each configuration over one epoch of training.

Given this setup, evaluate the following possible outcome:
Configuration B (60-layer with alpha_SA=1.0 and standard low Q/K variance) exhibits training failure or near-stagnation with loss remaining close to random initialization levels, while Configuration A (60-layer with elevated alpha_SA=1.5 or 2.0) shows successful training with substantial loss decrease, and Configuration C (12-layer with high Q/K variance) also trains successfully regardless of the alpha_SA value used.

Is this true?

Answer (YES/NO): NO